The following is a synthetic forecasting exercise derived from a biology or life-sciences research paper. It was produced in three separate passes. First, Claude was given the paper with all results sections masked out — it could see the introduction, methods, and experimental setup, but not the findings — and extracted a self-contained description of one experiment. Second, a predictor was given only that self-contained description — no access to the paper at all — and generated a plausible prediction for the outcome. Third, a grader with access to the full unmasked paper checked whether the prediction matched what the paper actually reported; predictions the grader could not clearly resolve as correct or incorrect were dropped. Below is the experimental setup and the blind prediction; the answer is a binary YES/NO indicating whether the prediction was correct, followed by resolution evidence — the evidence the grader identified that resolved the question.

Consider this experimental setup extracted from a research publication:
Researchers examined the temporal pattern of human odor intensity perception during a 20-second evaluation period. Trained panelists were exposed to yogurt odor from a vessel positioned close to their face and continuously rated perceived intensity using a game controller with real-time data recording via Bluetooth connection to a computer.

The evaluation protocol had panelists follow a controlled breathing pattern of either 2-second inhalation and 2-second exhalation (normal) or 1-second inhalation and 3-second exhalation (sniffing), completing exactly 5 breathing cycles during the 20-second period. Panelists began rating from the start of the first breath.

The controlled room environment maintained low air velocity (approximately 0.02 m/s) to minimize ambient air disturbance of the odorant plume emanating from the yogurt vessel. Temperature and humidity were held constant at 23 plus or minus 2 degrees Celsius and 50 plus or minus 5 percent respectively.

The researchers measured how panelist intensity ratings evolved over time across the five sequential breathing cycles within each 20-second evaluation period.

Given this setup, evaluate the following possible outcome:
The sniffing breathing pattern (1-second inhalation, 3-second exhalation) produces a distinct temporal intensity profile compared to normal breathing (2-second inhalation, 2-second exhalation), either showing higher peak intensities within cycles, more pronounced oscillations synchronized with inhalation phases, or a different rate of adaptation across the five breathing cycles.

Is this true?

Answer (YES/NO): YES